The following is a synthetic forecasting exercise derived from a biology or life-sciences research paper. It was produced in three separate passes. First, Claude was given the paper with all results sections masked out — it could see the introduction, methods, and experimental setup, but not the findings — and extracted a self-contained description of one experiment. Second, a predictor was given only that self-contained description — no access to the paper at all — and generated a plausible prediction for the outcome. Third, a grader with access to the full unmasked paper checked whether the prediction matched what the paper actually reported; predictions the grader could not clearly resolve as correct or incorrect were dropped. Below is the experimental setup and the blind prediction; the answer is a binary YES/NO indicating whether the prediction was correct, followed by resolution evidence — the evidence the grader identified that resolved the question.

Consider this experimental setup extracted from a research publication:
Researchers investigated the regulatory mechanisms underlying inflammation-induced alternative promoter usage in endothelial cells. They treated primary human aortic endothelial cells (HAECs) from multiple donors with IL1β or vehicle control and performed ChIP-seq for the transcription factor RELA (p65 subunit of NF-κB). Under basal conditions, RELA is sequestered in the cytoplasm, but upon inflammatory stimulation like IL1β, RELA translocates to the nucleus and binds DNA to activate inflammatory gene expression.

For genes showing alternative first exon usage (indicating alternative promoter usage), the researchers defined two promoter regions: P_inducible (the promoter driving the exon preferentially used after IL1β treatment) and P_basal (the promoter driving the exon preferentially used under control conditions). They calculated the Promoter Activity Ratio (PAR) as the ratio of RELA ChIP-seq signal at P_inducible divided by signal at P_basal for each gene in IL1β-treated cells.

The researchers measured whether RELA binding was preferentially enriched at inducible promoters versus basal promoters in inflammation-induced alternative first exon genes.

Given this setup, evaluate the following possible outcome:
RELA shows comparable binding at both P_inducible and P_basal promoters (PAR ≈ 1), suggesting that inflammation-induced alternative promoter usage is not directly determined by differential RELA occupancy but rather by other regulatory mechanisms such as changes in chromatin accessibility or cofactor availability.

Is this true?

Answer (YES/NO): NO